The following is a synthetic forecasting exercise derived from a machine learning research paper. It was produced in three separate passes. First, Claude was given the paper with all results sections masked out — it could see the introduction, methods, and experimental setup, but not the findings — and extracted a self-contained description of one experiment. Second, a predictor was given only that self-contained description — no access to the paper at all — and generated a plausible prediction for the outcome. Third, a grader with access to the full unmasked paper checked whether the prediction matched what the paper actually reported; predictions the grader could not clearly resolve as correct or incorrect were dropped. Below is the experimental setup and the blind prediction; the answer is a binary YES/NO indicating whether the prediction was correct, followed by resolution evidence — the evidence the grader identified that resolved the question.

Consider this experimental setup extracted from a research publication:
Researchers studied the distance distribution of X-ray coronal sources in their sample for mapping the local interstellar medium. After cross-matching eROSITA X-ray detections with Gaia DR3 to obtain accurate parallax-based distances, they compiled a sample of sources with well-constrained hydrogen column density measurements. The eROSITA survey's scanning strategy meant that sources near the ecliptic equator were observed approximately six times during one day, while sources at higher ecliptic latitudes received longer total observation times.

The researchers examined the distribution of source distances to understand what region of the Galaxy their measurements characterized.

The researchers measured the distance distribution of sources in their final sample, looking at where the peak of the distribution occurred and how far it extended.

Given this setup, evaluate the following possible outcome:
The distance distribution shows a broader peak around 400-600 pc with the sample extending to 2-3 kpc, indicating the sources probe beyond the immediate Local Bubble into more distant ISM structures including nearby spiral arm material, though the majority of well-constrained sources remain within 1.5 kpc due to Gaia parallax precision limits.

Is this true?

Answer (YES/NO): NO